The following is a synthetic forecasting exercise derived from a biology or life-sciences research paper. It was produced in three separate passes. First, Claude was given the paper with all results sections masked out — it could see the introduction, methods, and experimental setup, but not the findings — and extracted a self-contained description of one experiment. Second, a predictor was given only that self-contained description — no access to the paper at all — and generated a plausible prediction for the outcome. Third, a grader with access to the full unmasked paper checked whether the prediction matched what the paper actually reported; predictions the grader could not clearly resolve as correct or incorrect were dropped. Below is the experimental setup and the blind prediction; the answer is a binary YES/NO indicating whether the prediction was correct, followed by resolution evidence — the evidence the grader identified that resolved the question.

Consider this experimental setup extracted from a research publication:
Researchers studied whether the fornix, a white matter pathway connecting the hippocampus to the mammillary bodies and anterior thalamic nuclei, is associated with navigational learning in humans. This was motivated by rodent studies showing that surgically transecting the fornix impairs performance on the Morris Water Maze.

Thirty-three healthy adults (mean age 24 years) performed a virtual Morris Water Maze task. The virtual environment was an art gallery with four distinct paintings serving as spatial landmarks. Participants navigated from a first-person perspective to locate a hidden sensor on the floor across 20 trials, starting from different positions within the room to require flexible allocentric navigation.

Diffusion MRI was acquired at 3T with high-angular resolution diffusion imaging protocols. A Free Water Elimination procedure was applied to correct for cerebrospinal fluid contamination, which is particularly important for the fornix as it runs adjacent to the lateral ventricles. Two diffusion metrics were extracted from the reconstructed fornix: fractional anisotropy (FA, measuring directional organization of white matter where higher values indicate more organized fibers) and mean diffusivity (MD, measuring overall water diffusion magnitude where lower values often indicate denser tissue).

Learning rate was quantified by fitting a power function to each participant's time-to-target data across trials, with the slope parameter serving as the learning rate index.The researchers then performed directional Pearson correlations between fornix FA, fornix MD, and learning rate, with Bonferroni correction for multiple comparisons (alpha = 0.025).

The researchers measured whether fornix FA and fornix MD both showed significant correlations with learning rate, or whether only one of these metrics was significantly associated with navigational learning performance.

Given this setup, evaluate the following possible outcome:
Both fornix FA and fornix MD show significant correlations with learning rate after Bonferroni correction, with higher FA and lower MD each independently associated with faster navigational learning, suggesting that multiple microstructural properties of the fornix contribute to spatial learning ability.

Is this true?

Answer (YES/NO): NO